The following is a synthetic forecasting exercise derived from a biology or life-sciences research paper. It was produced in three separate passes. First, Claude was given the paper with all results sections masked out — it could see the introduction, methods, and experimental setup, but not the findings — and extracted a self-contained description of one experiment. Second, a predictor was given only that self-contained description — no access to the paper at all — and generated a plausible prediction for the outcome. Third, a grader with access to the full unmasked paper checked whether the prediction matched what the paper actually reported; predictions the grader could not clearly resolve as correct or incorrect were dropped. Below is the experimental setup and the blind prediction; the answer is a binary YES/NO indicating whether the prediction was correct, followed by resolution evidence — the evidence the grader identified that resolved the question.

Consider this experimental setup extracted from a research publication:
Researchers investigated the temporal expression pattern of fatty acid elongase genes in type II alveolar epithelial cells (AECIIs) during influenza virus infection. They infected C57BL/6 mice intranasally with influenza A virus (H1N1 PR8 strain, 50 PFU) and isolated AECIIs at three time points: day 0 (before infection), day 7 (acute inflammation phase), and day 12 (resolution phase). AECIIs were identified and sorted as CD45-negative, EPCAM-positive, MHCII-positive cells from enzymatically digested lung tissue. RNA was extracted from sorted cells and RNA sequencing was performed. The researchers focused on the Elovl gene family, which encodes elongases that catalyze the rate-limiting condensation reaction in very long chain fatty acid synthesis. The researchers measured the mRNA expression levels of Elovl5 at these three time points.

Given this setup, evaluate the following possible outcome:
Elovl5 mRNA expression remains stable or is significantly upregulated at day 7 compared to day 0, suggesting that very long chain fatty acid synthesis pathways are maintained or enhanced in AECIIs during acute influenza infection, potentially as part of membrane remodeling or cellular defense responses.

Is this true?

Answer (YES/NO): NO